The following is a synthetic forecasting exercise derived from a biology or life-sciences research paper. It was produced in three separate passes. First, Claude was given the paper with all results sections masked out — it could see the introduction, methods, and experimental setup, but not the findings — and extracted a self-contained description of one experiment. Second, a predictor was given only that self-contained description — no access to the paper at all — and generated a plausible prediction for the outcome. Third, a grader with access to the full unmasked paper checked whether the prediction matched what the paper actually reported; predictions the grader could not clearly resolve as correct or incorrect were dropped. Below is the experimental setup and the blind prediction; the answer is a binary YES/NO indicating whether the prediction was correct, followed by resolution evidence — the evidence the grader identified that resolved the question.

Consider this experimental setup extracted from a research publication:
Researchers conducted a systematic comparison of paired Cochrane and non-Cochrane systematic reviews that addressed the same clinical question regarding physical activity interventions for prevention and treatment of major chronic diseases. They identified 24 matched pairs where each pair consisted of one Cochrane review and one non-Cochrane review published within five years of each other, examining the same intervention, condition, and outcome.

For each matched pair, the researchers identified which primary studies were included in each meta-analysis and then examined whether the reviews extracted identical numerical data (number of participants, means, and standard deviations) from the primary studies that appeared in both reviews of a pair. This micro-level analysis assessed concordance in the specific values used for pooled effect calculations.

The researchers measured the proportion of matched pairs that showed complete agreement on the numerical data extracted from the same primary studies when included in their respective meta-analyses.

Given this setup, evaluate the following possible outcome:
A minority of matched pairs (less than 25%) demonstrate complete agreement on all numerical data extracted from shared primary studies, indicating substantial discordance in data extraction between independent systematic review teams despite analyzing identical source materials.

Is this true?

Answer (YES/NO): YES